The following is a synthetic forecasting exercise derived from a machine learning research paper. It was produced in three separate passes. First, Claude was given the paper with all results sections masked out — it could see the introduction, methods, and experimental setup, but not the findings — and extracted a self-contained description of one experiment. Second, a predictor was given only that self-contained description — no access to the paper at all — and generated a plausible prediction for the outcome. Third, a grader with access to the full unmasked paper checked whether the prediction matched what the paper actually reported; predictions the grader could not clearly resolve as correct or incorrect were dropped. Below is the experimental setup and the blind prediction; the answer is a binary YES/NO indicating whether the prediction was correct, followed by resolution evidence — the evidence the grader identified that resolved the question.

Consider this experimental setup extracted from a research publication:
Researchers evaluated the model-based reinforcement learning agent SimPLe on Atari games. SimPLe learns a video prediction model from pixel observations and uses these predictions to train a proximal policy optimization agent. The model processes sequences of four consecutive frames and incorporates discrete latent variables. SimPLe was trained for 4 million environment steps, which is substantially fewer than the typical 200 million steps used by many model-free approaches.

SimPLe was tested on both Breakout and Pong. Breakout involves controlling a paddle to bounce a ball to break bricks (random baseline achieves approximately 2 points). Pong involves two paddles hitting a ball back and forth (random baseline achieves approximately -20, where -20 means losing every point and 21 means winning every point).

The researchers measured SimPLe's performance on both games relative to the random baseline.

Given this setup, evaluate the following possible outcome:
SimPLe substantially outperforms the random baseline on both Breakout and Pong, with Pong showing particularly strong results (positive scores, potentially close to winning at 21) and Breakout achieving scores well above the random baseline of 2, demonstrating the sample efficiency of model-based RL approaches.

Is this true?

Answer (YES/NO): NO